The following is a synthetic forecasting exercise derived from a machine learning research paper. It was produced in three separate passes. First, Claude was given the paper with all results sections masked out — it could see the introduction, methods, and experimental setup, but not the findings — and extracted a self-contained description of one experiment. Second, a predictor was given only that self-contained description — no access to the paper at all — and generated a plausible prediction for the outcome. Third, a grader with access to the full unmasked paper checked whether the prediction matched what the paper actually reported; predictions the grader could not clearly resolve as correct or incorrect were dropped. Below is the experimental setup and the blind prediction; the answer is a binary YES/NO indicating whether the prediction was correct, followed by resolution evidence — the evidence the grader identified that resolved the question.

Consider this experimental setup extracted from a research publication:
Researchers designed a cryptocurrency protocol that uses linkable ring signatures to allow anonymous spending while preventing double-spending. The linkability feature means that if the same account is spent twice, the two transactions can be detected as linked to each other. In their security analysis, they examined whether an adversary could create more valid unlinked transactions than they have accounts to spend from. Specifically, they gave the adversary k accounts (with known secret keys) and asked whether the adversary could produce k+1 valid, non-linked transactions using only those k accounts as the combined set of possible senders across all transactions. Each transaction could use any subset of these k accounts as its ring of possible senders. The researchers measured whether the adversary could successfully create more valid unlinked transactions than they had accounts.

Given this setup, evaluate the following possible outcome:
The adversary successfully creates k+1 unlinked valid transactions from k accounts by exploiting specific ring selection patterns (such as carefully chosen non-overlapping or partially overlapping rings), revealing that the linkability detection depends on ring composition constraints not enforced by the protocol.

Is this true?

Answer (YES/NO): NO